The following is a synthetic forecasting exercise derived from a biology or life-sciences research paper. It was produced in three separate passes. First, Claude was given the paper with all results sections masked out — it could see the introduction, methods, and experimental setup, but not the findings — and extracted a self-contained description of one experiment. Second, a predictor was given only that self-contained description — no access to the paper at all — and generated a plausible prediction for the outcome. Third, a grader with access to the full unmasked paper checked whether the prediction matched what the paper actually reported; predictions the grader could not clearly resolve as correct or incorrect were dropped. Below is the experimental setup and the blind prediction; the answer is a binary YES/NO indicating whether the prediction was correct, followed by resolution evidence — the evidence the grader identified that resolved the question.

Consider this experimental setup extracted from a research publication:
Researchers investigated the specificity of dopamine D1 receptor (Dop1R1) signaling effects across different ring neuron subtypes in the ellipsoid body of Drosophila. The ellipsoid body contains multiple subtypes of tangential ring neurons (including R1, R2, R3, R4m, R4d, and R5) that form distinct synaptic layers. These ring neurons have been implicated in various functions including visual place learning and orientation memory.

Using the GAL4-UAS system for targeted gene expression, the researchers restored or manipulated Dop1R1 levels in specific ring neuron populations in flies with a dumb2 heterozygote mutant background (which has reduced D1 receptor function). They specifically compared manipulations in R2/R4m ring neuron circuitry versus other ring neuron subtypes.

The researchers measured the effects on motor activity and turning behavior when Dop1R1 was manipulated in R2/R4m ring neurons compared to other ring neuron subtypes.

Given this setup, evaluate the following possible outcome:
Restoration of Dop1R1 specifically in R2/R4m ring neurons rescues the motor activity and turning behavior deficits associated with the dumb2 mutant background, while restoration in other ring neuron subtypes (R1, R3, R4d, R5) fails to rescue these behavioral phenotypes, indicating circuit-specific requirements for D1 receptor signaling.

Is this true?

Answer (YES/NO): NO